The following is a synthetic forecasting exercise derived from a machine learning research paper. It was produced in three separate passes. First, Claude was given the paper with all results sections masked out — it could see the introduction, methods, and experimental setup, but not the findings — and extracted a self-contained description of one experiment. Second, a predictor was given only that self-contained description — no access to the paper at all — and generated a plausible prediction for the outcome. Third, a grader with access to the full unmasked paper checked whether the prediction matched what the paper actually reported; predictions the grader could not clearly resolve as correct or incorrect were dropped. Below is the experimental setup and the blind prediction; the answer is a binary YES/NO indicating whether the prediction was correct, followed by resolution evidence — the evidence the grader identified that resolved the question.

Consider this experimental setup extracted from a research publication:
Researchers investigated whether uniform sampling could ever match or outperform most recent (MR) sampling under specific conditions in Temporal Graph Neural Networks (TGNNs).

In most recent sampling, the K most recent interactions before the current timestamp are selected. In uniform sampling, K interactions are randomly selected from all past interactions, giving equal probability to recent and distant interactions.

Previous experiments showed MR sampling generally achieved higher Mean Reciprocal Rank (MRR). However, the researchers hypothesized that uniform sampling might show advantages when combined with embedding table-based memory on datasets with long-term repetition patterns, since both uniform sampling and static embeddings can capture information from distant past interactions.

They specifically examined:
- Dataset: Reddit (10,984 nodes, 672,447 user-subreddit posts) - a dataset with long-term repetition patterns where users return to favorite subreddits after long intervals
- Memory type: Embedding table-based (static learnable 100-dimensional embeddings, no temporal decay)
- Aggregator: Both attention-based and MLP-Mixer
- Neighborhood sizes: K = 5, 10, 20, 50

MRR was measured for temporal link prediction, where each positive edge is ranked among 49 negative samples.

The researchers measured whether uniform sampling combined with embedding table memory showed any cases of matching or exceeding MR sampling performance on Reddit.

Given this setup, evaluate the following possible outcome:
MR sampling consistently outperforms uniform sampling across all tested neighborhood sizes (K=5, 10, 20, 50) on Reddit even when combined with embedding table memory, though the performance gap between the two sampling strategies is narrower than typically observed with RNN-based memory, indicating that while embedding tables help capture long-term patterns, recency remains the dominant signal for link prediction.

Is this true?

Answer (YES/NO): NO